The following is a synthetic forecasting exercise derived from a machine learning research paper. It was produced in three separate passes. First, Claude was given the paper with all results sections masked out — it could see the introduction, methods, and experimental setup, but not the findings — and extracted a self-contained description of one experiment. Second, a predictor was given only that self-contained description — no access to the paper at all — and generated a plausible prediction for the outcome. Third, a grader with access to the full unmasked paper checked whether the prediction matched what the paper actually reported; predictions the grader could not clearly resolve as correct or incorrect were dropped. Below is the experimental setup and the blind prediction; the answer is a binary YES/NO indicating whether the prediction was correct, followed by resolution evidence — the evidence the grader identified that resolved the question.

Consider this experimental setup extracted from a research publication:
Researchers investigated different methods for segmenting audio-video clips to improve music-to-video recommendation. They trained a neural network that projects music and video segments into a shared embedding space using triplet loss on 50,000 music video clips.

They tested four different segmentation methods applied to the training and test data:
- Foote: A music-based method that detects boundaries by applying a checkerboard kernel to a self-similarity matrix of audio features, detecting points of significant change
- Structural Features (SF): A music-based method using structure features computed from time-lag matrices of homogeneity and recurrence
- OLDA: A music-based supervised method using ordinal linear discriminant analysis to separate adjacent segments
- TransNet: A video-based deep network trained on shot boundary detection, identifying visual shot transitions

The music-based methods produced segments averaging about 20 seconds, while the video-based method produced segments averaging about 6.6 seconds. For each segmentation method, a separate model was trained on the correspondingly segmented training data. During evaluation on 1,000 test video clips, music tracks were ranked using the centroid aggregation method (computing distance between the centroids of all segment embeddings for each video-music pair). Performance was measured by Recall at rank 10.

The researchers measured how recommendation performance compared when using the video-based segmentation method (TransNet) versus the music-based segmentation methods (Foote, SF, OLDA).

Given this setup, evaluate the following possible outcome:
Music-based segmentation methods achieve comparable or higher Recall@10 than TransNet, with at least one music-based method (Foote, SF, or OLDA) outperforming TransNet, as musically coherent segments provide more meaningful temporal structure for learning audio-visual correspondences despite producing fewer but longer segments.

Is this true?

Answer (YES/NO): YES